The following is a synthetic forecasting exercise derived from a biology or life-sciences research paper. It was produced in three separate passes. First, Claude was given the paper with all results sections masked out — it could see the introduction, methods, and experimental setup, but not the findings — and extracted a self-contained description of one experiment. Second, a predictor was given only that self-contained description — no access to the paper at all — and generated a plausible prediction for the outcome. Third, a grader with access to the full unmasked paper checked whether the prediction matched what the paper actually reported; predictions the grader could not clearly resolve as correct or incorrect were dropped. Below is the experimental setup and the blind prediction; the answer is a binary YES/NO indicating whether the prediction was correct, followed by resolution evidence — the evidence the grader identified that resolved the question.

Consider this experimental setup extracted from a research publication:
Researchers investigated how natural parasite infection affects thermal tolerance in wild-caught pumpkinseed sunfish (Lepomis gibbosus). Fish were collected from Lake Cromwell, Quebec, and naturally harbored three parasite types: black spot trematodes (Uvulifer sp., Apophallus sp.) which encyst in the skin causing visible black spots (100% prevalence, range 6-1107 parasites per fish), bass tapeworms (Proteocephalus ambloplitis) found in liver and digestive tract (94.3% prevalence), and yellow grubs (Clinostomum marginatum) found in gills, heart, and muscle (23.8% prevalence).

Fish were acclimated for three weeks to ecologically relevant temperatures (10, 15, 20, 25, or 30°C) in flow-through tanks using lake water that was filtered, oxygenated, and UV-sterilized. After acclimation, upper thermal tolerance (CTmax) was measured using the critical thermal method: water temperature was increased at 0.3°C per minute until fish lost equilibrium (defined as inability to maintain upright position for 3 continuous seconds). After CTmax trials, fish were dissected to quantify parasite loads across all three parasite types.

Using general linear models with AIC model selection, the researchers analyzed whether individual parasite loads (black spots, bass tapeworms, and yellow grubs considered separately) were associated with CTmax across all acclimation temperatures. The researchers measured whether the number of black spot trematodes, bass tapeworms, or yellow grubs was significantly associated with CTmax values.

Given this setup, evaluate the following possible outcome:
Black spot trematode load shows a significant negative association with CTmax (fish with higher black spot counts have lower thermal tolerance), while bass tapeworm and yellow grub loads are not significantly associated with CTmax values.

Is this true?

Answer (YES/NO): YES